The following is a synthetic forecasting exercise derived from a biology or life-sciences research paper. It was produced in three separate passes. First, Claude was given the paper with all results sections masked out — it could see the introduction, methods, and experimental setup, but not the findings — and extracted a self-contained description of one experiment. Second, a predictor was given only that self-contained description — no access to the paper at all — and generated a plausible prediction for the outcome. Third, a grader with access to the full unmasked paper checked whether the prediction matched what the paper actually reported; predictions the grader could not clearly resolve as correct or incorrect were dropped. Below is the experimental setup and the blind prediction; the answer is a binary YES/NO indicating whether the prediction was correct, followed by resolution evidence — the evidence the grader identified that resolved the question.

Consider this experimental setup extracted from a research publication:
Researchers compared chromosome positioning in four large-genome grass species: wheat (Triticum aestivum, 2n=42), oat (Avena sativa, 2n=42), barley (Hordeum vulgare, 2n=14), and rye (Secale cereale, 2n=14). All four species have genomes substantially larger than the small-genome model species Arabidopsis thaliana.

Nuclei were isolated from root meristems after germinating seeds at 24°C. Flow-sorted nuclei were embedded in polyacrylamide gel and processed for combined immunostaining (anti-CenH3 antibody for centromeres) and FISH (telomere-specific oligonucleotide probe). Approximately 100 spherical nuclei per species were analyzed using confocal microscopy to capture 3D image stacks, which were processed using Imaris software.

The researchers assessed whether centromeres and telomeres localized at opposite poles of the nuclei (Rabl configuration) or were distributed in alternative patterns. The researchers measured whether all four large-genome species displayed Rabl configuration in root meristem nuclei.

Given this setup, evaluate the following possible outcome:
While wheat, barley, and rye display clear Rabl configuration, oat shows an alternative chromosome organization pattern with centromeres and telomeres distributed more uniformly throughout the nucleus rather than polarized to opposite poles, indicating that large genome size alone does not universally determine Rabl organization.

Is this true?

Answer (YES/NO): NO